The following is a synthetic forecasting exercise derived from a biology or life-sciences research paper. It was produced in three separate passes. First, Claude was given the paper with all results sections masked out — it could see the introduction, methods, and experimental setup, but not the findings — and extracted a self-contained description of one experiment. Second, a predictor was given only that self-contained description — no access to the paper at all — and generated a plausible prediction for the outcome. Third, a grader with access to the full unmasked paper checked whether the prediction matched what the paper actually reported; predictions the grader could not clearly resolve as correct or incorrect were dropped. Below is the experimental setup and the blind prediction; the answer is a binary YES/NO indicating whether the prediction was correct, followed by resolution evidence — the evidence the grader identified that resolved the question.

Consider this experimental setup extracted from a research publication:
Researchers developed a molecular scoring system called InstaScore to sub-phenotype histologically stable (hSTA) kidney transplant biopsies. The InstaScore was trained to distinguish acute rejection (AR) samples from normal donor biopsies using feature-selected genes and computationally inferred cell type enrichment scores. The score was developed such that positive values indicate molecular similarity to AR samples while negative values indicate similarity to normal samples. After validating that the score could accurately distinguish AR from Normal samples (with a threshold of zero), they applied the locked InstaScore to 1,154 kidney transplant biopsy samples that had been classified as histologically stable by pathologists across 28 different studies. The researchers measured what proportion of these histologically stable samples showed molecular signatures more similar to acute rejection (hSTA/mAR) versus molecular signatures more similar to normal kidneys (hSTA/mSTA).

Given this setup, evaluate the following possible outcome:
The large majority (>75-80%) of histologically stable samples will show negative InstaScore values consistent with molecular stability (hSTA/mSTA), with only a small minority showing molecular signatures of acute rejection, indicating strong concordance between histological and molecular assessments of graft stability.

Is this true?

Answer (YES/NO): NO